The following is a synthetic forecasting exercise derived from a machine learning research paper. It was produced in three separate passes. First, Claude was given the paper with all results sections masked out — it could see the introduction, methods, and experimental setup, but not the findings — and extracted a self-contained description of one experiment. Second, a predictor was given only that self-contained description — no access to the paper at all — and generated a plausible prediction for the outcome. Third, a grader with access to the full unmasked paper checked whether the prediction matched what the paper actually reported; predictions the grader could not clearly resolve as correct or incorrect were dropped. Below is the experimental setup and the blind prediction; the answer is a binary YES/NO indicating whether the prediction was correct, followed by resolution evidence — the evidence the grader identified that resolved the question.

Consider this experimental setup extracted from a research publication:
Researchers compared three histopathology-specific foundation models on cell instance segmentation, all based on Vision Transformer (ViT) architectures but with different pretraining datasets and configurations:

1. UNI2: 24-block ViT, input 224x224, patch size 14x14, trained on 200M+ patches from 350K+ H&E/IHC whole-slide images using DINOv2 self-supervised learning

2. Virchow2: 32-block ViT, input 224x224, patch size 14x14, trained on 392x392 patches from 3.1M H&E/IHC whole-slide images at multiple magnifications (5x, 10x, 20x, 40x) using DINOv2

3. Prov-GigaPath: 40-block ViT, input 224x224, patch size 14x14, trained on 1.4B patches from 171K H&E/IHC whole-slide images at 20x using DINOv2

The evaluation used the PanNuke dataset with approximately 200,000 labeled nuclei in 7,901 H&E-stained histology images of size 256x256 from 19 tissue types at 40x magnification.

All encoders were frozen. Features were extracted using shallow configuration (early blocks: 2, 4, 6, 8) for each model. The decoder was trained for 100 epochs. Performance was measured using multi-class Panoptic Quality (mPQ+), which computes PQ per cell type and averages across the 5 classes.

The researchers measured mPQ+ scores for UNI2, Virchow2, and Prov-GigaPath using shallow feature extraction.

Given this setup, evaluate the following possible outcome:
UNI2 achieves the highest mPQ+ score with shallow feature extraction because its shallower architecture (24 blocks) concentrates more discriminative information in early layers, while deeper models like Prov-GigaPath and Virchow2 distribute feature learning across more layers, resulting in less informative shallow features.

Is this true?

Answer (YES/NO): YES